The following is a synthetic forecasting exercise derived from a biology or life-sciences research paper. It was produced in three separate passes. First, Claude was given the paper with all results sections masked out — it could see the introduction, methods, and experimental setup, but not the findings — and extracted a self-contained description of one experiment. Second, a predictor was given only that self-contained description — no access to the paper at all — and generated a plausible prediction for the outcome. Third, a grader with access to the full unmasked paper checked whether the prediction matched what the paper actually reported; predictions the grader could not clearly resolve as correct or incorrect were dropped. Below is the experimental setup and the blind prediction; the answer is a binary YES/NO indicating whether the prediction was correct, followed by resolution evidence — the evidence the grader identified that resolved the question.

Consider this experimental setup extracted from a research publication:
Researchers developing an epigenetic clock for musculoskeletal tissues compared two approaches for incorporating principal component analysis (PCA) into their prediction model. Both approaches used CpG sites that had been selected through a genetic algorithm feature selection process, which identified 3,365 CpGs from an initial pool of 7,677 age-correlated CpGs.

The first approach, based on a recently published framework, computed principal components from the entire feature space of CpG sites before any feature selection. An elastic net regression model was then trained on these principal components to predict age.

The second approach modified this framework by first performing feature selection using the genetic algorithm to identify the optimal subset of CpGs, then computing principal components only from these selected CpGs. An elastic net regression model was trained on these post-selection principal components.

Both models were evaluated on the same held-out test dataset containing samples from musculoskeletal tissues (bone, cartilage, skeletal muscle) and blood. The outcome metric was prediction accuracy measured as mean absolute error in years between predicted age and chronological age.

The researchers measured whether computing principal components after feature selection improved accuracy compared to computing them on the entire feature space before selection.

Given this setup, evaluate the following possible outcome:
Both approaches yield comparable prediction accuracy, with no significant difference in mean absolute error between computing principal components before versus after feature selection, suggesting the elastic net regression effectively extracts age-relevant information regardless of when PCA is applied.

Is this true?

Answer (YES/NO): NO